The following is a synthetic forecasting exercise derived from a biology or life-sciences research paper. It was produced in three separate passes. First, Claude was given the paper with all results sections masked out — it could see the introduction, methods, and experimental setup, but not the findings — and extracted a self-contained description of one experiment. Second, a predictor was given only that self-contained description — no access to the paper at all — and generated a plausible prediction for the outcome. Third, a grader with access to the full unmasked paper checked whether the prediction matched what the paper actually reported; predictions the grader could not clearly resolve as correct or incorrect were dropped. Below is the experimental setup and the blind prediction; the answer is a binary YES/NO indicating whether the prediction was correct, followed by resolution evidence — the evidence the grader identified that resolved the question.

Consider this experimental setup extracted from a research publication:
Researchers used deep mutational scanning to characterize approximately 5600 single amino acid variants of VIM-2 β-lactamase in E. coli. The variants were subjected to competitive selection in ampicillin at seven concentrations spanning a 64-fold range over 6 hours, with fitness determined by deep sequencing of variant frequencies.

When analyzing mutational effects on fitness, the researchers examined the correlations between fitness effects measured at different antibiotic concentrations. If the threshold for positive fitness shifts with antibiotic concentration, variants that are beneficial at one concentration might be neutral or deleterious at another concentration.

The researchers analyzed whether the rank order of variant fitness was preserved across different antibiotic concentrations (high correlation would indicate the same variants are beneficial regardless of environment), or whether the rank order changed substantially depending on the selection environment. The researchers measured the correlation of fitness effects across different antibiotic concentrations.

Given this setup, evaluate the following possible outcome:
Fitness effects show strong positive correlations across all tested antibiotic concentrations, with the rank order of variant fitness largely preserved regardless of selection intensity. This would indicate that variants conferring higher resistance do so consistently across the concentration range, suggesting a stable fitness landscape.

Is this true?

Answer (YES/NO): NO